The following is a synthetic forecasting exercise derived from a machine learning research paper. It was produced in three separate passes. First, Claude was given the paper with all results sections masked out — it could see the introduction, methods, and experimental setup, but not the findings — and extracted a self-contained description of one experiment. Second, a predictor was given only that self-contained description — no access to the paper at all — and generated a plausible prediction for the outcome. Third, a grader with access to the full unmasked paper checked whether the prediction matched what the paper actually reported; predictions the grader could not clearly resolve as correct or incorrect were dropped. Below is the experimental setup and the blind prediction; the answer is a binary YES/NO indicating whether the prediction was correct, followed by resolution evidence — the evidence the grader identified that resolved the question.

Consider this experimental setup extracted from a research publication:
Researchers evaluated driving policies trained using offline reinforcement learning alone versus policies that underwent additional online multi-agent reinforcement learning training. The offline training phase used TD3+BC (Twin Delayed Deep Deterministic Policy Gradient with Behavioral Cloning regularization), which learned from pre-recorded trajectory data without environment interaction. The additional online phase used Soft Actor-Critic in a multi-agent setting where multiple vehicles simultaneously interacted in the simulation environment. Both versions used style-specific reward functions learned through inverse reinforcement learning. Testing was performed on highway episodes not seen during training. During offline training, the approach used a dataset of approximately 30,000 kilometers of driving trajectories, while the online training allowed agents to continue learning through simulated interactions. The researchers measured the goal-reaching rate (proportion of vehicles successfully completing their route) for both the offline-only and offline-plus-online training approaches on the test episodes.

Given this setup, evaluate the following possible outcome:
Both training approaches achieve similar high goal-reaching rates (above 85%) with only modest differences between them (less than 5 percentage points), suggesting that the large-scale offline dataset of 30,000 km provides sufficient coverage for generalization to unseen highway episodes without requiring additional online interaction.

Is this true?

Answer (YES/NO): NO